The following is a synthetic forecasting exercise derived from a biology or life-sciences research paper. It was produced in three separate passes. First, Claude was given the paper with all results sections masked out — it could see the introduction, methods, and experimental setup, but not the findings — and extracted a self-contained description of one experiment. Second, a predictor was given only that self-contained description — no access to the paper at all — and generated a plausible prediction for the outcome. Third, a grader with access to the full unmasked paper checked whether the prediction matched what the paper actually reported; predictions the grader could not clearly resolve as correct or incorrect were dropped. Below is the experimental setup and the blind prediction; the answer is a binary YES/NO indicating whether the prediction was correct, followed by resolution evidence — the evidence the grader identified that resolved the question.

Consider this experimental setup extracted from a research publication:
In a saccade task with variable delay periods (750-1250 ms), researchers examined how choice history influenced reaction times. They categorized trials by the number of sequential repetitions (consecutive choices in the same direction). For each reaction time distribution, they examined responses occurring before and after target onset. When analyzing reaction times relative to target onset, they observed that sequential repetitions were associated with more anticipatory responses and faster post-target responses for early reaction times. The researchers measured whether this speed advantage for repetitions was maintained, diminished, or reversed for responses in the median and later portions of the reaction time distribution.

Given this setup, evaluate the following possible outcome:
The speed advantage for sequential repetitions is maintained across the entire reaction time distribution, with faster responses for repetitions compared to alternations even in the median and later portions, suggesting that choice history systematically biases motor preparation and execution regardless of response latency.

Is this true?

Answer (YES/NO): NO